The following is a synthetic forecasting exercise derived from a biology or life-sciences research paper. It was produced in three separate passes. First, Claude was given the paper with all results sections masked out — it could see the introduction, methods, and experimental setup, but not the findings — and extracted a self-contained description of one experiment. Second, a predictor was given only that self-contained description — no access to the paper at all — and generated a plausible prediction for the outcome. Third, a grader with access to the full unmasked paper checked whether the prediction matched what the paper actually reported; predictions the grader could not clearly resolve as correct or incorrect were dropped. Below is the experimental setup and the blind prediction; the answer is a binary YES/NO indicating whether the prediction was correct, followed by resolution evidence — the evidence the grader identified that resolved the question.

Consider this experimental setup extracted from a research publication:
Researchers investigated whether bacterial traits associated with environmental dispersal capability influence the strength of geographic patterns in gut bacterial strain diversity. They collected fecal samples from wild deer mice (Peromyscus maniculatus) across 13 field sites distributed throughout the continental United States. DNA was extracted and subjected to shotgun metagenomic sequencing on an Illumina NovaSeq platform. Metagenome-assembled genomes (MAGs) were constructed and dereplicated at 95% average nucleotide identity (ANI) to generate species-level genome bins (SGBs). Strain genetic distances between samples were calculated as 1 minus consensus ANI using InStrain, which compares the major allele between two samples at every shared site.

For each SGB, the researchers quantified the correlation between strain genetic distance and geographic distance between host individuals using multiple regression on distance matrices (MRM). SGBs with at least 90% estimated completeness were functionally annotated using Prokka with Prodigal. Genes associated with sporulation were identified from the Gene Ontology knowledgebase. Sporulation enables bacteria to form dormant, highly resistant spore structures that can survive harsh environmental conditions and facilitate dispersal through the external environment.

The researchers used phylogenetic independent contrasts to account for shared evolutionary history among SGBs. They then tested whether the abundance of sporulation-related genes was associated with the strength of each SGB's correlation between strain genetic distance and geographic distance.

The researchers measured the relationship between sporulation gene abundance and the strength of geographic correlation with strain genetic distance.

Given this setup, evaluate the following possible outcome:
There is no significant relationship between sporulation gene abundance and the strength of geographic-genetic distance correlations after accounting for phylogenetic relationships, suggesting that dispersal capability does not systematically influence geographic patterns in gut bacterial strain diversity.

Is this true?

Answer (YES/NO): NO